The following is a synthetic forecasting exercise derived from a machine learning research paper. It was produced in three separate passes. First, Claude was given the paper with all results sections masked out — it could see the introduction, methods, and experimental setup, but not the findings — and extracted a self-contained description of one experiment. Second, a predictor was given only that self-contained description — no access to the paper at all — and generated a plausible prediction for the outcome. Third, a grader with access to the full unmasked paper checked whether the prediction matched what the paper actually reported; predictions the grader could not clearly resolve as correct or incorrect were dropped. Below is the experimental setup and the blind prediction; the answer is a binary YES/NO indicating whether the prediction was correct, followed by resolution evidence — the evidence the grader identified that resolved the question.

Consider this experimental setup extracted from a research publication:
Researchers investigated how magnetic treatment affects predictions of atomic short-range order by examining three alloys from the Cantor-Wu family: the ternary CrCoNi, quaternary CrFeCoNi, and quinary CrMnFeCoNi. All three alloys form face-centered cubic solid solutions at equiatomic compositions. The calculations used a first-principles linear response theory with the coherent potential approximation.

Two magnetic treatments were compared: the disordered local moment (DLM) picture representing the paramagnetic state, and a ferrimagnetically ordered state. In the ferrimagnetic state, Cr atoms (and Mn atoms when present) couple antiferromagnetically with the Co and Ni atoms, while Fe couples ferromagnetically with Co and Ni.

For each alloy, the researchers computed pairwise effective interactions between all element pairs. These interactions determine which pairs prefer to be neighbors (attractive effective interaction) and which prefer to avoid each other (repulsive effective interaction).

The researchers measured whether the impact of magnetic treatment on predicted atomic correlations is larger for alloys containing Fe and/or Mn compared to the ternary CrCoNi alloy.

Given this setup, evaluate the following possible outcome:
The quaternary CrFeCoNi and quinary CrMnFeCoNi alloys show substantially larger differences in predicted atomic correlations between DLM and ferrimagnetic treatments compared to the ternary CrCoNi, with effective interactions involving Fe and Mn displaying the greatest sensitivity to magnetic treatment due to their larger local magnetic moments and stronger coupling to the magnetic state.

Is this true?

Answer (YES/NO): NO